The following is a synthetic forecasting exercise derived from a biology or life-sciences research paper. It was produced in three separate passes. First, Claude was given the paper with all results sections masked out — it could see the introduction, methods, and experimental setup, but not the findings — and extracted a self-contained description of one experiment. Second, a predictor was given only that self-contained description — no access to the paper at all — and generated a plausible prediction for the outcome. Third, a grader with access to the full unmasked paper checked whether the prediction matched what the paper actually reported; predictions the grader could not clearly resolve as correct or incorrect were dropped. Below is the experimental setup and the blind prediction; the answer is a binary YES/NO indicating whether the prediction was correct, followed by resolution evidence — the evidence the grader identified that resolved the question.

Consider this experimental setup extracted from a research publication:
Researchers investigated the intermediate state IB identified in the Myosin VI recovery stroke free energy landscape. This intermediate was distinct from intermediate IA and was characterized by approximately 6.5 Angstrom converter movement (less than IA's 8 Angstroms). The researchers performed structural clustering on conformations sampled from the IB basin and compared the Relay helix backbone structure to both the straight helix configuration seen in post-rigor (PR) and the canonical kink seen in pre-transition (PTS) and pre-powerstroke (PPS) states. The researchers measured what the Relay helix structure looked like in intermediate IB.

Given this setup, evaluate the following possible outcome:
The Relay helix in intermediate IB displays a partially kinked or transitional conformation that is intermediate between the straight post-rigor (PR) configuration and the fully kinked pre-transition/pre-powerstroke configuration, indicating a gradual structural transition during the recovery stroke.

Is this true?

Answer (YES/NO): NO